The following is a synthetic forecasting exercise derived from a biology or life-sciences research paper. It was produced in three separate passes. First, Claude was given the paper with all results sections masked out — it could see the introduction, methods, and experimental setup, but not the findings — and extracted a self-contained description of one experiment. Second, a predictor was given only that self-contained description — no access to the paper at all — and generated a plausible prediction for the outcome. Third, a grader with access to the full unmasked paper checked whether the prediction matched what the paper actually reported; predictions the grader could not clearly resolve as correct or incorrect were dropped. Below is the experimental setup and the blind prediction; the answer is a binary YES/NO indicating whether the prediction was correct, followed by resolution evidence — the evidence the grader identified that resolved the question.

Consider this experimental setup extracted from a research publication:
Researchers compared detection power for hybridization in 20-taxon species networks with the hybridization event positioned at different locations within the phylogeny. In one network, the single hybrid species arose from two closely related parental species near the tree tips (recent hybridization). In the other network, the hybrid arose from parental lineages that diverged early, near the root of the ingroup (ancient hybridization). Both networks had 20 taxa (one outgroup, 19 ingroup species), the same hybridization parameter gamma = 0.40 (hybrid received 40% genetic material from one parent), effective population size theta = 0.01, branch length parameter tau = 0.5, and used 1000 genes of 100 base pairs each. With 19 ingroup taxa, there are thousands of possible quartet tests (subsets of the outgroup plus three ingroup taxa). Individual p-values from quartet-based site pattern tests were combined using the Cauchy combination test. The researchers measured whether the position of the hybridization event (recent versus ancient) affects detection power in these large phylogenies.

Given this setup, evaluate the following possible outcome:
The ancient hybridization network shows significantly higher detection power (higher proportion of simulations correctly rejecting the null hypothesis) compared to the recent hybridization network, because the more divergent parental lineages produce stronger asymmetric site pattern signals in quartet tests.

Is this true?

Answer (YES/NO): NO